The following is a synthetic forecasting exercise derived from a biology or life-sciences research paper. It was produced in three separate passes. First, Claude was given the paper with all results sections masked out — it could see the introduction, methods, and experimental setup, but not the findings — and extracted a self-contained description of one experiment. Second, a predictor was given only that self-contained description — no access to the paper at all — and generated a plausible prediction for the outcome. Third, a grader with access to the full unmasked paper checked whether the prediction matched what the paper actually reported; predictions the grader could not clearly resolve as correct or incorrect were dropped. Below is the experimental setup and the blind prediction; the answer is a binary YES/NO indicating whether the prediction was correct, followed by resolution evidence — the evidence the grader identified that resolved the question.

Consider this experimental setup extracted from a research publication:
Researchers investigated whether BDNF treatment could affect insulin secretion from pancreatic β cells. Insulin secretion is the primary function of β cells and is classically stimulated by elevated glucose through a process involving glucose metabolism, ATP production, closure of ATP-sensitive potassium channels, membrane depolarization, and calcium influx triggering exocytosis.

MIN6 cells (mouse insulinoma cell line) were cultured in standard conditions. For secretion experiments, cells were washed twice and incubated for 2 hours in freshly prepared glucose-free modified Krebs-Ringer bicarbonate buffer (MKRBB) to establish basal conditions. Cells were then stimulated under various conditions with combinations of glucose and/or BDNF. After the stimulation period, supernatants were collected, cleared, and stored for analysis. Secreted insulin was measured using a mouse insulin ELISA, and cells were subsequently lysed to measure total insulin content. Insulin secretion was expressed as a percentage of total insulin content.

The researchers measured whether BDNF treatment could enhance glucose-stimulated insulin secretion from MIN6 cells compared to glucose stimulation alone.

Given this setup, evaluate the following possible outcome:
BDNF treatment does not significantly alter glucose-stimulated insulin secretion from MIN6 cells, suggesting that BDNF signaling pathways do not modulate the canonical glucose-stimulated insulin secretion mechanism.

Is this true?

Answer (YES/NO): YES